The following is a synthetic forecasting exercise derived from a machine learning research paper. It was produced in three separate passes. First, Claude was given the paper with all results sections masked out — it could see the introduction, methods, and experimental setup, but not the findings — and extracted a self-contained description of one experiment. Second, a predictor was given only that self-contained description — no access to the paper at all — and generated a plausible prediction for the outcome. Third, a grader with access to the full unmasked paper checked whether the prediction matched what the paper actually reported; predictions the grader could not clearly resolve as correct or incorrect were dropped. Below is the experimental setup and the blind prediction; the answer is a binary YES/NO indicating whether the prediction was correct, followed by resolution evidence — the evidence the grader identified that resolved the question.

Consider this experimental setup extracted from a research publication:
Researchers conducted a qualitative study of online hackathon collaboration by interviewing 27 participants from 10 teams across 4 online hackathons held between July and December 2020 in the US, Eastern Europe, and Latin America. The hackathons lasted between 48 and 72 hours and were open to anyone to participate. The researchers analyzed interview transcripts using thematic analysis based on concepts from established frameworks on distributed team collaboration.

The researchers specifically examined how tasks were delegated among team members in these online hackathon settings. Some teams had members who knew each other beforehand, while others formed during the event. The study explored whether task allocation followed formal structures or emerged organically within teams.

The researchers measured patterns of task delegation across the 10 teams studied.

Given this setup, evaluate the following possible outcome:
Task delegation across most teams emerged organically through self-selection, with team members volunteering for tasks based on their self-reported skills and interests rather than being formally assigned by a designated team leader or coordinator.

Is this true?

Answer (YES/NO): YES